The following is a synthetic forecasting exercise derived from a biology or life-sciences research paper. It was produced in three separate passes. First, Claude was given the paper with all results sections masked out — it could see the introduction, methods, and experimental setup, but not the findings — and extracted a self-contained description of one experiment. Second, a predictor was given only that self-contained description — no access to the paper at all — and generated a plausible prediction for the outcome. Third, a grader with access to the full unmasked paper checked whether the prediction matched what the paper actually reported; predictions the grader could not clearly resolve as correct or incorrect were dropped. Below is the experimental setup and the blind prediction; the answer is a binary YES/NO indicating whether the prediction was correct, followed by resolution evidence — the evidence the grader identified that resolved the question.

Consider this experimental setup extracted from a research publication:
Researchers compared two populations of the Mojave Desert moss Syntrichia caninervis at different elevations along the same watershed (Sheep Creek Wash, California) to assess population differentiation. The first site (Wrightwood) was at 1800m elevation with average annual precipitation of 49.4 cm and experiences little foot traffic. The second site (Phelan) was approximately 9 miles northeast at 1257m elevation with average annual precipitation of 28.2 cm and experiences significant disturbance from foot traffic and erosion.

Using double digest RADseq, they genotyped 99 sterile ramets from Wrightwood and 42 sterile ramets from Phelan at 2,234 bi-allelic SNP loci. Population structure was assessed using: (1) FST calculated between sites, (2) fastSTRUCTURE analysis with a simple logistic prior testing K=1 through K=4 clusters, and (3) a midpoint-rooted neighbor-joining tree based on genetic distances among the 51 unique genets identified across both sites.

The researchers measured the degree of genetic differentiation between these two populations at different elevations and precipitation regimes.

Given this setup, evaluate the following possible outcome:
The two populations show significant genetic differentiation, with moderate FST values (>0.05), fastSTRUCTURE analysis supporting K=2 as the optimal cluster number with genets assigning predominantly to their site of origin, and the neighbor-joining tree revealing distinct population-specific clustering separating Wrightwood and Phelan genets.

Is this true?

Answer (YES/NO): NO